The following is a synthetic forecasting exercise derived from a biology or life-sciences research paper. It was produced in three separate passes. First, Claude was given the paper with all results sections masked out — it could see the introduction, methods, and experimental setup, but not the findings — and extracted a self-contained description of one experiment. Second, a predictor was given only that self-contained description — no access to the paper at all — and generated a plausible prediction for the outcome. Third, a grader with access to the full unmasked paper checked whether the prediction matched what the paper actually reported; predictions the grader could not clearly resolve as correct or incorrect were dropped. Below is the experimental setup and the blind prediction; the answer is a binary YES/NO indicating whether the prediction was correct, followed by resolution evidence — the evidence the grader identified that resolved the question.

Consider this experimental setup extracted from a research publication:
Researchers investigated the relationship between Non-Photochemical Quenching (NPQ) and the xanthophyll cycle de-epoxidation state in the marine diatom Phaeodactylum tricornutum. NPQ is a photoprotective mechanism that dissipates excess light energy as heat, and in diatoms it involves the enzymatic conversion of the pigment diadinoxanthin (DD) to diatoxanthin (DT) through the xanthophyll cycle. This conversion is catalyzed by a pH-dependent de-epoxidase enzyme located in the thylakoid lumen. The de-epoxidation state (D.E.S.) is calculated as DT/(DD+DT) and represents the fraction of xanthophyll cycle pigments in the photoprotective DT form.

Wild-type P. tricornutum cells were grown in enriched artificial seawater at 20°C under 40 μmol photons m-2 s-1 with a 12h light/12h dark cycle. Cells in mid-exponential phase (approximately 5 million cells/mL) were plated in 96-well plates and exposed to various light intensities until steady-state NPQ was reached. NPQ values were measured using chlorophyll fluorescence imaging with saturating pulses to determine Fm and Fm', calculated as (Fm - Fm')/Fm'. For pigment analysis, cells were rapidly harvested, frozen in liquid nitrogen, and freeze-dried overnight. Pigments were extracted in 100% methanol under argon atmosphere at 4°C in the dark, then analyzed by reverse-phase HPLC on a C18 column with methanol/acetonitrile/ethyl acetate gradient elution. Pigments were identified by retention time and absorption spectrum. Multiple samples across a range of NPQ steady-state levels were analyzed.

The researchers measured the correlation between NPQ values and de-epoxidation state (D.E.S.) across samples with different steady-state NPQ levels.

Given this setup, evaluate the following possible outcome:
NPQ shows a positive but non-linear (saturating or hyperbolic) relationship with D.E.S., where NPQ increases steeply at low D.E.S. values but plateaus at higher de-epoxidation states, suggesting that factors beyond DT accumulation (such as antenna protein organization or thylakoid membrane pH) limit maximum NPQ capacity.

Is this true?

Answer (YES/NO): NO